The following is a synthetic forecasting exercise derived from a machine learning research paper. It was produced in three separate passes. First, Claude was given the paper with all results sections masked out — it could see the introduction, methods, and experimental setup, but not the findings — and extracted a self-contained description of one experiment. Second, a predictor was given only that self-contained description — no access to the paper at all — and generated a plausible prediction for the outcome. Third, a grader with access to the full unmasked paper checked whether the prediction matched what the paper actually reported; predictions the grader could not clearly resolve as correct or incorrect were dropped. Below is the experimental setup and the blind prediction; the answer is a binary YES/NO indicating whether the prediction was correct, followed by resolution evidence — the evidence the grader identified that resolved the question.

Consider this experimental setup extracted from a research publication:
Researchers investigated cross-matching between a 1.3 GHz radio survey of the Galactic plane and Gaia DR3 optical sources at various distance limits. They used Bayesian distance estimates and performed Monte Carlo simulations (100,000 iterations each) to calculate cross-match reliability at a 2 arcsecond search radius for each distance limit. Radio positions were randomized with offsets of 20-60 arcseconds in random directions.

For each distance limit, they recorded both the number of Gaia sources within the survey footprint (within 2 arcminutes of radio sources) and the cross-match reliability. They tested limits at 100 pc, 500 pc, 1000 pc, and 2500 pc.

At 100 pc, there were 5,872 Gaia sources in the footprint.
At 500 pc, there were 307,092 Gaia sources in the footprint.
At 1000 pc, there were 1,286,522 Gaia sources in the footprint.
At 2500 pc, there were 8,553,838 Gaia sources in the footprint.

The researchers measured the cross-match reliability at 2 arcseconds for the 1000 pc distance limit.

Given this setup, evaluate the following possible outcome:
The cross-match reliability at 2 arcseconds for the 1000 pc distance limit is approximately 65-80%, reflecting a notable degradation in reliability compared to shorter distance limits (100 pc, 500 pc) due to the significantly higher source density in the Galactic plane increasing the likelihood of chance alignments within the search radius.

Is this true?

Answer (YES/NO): NO